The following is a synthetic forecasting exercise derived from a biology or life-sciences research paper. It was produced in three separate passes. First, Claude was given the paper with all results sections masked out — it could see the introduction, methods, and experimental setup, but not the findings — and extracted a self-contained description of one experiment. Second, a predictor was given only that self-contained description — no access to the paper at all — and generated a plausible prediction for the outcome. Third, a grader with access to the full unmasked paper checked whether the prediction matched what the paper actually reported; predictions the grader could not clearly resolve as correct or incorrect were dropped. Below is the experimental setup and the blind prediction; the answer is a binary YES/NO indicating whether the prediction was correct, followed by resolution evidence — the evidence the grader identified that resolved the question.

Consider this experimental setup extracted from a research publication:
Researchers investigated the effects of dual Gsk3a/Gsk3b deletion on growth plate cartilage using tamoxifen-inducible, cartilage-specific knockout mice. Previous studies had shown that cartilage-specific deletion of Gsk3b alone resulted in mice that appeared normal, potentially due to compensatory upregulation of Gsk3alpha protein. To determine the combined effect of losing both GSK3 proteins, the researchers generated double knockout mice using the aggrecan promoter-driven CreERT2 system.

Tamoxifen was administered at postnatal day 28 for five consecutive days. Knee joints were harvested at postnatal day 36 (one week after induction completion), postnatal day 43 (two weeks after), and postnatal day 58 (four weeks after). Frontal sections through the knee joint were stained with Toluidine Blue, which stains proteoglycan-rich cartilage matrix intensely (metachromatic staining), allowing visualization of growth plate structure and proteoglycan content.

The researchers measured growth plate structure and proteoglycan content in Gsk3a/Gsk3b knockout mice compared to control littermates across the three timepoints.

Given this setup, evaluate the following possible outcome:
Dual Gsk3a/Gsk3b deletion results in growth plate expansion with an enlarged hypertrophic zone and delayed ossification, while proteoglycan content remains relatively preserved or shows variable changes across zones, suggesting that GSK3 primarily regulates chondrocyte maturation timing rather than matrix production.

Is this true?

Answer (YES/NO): NO